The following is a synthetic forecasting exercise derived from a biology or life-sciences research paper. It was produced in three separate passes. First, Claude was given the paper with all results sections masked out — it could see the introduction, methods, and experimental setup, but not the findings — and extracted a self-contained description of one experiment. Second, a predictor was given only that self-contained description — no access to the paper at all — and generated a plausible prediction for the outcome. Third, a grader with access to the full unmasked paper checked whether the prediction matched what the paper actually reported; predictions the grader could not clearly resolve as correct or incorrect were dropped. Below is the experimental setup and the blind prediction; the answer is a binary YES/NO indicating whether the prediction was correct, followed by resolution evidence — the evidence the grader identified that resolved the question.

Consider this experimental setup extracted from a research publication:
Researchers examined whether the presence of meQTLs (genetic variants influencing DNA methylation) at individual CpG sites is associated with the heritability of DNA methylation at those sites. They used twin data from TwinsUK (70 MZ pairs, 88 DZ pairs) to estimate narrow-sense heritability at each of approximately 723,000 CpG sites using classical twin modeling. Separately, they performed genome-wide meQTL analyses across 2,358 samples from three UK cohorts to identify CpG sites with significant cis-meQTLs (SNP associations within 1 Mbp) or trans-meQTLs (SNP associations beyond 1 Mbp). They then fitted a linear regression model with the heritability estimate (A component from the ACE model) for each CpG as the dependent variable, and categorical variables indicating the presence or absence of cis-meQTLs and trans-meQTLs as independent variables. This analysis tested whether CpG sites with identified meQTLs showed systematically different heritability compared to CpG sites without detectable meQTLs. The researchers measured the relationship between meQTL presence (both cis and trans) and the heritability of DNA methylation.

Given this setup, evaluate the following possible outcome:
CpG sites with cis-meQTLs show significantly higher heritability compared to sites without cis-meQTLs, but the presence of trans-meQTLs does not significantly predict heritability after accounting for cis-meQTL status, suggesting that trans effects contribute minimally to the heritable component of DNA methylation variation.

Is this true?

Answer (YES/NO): NO